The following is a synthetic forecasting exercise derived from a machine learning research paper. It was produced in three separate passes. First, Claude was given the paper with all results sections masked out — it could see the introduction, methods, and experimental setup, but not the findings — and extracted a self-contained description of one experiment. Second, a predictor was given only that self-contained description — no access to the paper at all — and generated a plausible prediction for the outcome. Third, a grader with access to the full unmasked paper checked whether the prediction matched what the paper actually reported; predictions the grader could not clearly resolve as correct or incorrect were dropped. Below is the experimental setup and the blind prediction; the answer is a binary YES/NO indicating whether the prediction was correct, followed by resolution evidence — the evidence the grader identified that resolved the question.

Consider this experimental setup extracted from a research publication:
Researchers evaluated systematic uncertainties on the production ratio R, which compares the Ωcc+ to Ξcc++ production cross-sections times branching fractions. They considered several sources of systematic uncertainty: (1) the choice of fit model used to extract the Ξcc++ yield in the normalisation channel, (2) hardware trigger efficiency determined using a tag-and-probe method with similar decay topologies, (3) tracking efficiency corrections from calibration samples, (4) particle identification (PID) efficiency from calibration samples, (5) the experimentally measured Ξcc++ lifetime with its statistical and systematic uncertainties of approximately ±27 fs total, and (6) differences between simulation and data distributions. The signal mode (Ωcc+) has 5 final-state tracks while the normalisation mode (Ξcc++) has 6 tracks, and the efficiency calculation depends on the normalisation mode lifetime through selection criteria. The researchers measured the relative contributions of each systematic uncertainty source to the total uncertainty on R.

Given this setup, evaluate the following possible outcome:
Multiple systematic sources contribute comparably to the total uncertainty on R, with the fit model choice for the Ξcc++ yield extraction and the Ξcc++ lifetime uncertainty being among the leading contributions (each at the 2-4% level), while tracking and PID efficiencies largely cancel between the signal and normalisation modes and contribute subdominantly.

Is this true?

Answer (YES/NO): NO